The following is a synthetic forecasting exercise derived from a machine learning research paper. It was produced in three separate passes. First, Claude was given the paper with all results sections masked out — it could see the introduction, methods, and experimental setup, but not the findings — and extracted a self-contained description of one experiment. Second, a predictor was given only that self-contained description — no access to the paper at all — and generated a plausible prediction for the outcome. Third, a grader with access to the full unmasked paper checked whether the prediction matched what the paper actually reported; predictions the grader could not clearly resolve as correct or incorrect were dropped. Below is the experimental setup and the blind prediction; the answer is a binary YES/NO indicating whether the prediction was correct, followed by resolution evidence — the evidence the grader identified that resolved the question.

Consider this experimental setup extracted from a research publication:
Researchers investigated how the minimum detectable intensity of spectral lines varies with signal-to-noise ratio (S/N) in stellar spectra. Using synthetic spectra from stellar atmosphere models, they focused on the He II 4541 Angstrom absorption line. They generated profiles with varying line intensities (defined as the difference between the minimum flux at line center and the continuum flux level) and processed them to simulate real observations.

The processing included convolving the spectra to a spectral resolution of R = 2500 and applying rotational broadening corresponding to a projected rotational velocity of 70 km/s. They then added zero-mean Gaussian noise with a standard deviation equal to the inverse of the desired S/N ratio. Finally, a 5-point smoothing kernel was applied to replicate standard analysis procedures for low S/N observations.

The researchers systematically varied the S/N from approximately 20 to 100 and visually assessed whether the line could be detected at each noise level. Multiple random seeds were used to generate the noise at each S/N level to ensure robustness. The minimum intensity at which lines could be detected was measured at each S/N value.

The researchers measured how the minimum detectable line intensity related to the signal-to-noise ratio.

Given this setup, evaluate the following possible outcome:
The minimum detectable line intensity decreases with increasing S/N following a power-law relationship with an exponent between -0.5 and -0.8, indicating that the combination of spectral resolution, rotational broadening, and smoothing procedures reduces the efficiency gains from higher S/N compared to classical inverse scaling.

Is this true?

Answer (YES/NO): NO